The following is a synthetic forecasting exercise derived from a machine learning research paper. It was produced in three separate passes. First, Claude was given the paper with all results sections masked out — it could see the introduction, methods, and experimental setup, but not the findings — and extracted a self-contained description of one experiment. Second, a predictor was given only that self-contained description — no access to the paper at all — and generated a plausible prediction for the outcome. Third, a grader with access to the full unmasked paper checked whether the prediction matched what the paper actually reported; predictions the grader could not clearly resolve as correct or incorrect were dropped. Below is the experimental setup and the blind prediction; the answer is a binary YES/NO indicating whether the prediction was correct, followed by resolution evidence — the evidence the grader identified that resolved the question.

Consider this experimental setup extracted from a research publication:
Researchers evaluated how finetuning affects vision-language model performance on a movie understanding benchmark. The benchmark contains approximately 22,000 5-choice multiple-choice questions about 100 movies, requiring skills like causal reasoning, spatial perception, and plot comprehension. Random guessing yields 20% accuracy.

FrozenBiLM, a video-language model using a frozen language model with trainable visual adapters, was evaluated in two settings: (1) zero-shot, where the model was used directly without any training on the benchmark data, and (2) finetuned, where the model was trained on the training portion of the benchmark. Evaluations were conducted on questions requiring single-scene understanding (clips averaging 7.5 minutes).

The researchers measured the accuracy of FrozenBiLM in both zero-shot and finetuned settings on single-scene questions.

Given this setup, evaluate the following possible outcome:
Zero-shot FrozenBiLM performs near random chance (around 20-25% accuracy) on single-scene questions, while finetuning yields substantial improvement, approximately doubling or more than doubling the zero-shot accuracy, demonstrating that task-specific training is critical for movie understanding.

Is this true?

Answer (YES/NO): NO